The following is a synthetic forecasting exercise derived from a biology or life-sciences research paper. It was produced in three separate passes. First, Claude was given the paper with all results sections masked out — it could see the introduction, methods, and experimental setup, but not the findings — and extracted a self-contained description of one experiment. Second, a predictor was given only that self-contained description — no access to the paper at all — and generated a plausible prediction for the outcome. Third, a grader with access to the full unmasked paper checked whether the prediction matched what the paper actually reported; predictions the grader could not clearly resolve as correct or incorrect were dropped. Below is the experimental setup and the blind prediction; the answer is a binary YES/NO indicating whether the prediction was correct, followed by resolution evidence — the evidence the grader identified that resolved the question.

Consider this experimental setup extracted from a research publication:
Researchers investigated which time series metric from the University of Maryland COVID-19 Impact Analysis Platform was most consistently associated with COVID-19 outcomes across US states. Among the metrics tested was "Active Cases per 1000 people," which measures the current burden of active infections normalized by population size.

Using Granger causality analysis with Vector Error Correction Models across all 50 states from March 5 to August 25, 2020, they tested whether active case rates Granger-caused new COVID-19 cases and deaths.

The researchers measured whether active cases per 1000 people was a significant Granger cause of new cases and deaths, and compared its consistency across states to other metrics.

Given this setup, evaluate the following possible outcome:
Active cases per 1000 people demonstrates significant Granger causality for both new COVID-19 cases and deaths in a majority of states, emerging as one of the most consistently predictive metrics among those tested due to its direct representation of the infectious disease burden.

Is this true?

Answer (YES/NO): YES